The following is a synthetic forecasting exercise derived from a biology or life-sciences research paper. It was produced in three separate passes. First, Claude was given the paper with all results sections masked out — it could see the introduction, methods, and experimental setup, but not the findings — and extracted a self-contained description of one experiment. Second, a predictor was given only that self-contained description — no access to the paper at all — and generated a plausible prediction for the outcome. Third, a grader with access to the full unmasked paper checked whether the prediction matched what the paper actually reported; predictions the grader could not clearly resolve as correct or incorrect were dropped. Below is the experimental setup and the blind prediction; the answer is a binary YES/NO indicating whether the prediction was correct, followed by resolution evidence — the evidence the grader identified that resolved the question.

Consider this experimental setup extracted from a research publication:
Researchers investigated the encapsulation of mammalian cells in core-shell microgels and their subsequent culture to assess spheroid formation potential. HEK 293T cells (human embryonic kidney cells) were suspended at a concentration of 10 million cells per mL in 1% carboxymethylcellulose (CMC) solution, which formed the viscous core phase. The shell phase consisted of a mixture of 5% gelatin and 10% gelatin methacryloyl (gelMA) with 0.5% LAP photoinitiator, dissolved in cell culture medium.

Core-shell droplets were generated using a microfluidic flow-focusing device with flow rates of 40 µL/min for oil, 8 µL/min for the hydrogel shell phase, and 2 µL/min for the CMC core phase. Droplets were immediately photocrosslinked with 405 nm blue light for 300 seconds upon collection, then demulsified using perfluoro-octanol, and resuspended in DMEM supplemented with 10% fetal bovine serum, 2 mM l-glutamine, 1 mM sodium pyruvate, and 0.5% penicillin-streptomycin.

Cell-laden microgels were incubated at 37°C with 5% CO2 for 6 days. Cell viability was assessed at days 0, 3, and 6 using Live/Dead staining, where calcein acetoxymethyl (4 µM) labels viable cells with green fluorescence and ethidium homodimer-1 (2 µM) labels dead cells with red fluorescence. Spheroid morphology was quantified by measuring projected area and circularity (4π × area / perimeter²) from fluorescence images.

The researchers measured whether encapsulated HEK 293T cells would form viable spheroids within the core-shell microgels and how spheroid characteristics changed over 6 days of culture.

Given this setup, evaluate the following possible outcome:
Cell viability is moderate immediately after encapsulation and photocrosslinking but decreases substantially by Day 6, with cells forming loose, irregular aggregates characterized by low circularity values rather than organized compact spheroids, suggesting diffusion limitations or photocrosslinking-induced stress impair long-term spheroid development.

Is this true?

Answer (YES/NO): NO